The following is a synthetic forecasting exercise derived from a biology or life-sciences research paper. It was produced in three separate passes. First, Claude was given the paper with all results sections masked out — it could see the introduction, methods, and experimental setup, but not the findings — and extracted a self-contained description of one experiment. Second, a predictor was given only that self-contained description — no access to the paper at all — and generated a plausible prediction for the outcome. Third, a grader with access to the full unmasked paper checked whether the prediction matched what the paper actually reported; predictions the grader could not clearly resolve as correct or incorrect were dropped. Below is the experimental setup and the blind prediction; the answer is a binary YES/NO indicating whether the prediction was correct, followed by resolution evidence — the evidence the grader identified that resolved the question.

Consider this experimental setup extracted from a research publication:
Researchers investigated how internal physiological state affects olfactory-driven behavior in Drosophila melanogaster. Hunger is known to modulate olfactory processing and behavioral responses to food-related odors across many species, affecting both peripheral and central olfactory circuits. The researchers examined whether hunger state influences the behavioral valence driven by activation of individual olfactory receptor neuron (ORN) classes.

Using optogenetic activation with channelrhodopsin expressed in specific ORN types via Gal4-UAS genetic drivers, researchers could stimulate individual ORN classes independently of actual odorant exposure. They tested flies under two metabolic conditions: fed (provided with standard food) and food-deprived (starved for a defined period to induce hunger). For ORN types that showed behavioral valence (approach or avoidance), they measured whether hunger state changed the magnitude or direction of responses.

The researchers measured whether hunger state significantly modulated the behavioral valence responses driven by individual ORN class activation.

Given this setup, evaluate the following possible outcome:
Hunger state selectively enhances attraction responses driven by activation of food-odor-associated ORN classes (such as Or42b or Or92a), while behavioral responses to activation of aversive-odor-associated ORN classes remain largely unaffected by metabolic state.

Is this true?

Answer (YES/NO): NO